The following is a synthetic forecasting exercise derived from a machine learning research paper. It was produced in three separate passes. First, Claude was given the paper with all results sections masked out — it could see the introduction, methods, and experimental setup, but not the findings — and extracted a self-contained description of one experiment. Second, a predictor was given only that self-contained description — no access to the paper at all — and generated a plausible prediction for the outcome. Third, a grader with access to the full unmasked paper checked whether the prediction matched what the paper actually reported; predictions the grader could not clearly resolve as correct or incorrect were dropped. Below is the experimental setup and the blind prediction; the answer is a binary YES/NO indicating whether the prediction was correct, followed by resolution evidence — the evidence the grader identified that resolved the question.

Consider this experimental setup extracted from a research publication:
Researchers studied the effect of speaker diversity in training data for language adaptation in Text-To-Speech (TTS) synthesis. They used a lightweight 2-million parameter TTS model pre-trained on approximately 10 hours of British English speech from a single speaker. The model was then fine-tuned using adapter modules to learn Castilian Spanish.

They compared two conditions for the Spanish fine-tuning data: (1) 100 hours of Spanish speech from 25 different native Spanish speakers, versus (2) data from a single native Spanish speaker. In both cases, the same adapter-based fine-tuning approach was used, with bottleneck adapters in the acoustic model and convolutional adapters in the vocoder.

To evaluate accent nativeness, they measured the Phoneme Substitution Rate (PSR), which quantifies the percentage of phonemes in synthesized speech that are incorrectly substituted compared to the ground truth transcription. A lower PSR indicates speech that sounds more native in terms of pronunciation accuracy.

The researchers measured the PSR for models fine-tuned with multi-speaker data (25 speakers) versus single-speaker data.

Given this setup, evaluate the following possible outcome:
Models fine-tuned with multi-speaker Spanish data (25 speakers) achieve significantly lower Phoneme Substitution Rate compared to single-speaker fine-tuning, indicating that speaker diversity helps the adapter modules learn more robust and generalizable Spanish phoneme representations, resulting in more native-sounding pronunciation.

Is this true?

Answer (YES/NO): YES